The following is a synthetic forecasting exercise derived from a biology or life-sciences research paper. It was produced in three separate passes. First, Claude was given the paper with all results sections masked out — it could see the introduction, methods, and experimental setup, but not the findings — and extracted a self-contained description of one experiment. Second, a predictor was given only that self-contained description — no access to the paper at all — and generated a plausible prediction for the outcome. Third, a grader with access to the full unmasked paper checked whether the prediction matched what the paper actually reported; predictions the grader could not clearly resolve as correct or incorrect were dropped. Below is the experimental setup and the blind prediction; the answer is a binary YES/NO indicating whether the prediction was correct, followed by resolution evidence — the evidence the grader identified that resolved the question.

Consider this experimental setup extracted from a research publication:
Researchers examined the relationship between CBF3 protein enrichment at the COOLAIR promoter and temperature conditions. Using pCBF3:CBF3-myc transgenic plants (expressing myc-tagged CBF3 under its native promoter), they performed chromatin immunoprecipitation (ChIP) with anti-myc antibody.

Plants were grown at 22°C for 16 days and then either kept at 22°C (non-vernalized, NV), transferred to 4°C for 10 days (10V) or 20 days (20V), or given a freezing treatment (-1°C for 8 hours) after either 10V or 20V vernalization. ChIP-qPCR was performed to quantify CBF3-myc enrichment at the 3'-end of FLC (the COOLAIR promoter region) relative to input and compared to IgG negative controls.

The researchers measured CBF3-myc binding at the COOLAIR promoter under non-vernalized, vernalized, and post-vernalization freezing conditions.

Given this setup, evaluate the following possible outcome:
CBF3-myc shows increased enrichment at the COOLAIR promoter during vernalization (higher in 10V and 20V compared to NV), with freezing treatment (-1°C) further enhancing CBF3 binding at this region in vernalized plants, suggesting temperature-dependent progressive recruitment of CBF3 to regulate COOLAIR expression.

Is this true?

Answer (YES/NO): NO